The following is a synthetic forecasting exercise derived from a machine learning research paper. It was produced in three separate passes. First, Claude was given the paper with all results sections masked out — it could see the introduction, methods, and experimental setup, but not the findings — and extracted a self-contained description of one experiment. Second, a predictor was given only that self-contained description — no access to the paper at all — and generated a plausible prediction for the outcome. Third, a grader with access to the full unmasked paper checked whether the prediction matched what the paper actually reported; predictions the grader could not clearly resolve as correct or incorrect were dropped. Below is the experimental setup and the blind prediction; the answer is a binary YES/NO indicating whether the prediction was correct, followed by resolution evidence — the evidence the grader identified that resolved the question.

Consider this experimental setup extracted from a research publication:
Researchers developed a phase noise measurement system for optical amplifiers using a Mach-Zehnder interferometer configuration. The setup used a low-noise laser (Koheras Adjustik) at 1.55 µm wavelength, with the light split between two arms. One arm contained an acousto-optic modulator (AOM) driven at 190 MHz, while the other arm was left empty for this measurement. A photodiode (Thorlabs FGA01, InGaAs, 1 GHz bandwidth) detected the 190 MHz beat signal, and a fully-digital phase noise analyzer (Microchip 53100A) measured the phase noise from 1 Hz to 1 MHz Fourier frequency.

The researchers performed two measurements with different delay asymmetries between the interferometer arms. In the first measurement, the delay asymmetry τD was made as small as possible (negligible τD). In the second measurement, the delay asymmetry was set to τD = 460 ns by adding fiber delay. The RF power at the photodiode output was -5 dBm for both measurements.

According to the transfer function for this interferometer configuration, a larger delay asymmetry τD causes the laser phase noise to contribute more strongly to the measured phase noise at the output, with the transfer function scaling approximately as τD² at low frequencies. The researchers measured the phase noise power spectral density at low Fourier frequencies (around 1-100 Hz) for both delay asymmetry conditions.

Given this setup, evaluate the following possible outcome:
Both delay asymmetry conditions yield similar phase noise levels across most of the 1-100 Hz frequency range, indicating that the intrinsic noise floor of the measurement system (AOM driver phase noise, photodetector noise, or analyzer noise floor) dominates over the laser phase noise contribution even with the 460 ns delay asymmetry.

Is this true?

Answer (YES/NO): NO